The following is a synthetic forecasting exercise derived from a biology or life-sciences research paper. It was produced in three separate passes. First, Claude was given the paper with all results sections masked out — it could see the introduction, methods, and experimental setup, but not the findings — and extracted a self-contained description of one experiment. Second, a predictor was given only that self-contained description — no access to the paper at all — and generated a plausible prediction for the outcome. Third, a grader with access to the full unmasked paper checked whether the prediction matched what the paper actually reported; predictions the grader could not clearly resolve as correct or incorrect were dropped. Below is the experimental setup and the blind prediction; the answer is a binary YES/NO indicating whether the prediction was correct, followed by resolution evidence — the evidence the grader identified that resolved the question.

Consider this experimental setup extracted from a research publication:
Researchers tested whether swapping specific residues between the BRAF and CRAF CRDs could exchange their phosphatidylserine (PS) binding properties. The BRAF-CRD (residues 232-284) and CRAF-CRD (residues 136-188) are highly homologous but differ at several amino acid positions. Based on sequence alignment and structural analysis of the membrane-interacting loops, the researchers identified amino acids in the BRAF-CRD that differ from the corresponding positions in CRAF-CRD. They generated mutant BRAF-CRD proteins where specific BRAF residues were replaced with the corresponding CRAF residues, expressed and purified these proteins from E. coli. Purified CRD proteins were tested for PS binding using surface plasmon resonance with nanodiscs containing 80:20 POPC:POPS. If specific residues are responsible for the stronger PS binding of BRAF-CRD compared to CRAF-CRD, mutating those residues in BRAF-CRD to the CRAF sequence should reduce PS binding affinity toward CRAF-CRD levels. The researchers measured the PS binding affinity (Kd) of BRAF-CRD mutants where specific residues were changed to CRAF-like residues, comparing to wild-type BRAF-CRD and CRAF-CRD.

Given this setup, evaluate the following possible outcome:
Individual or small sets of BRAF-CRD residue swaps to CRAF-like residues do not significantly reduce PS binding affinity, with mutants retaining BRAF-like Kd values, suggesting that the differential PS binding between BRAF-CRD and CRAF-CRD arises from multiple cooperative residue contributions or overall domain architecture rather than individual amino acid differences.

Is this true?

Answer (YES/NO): NO